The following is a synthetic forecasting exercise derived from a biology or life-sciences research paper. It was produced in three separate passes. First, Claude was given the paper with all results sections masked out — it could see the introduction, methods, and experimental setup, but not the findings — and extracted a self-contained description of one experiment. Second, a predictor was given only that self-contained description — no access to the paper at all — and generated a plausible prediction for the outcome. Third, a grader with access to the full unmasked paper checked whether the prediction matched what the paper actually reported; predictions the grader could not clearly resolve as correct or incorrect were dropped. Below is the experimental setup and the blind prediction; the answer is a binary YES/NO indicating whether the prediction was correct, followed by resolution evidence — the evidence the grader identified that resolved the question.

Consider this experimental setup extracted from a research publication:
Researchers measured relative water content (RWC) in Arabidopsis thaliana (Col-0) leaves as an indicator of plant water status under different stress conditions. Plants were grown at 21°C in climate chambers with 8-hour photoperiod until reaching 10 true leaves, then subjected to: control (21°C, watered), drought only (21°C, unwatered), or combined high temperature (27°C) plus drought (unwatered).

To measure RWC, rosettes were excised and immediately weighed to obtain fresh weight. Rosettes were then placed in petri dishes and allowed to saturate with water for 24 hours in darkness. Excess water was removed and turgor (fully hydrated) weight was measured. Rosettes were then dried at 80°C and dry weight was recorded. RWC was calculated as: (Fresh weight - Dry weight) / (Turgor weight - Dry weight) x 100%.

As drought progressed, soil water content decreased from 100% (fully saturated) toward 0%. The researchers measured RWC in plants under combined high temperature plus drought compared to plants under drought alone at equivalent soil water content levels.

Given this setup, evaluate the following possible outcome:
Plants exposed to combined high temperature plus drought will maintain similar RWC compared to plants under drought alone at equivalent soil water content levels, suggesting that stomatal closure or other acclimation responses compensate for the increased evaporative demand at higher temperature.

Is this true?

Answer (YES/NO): NO